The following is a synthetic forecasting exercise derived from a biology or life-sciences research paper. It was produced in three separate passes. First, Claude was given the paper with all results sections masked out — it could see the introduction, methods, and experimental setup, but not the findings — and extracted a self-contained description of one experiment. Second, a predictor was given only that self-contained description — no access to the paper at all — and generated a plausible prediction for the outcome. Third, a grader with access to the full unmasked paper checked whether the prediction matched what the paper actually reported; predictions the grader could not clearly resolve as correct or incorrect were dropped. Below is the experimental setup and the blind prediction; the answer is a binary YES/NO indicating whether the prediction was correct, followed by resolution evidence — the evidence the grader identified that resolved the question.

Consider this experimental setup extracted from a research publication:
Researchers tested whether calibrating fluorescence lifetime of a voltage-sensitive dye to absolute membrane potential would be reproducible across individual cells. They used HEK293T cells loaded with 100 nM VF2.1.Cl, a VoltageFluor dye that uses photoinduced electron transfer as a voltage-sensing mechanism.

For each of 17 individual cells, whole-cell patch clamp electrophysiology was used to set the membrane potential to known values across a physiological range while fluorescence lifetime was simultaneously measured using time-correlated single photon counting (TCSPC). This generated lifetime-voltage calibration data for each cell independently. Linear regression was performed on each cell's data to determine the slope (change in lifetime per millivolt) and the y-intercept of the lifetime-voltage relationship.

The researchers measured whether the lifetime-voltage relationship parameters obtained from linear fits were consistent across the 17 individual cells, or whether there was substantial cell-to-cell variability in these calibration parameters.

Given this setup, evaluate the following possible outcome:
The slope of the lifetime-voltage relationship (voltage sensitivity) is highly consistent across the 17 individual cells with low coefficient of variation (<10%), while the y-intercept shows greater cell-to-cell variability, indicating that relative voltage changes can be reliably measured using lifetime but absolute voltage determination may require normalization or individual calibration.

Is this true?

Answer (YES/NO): NO